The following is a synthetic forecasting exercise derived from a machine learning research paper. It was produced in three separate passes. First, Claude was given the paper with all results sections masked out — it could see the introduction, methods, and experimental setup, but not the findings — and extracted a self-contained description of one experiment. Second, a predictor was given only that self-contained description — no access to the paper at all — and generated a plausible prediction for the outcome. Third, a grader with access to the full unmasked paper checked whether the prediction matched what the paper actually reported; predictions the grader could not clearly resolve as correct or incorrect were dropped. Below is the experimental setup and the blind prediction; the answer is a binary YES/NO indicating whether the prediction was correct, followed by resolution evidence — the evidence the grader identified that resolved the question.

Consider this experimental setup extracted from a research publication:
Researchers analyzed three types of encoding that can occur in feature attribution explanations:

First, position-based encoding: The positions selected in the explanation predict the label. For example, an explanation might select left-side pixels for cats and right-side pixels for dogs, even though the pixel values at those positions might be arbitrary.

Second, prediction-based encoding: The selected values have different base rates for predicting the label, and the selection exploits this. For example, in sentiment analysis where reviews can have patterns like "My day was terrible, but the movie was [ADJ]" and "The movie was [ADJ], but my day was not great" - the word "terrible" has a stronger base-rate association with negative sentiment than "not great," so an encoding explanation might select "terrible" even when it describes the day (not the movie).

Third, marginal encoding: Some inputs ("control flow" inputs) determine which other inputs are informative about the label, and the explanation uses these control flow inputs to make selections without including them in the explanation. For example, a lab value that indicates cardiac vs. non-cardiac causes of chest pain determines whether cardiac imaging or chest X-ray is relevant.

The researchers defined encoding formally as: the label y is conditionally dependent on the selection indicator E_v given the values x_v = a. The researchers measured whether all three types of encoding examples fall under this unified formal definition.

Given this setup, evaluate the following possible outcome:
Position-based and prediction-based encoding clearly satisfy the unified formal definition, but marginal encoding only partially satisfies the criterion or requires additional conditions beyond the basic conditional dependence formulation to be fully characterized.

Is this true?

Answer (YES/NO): NO